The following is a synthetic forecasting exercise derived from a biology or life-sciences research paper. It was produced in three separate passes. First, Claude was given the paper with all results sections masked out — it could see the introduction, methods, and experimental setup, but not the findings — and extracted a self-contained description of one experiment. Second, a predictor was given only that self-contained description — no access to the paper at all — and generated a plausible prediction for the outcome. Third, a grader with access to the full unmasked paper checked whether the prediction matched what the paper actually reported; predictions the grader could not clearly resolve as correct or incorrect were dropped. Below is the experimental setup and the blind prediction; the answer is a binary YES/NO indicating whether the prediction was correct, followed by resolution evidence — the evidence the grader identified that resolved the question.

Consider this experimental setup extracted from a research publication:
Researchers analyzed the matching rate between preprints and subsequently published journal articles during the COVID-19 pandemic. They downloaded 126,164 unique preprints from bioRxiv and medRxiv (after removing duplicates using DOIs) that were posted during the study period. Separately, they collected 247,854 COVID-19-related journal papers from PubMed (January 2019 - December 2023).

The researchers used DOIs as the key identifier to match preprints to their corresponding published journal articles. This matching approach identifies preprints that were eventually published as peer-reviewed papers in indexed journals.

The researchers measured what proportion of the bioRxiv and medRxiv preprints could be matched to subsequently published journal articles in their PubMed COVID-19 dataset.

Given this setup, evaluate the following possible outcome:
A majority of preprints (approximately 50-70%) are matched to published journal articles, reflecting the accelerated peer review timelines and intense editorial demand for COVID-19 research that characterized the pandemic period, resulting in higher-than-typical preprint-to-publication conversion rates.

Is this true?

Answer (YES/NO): NO